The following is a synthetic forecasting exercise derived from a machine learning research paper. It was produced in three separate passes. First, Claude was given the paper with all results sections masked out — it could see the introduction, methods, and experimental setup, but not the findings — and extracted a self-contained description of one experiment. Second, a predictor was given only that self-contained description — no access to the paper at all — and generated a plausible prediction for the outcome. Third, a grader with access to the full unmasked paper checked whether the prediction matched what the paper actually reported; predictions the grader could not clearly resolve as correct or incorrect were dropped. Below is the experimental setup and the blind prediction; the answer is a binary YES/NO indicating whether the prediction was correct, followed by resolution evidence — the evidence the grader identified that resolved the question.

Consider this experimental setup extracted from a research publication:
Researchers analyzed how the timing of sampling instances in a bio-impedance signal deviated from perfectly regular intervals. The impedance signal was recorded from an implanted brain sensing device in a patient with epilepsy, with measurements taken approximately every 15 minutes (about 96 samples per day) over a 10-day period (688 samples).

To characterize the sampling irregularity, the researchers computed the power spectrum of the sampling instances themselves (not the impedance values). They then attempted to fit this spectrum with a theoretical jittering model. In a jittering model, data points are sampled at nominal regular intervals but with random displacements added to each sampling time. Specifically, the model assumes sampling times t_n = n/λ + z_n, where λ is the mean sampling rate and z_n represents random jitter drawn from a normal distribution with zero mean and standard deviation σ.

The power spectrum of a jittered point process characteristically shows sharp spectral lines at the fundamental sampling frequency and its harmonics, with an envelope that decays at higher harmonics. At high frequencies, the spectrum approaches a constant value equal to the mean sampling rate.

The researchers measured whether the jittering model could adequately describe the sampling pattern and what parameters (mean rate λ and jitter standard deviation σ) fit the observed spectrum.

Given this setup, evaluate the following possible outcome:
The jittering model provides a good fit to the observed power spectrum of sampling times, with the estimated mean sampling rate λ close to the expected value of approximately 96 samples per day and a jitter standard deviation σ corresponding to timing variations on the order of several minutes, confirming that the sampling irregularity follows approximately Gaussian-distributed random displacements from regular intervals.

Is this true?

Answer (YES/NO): NO